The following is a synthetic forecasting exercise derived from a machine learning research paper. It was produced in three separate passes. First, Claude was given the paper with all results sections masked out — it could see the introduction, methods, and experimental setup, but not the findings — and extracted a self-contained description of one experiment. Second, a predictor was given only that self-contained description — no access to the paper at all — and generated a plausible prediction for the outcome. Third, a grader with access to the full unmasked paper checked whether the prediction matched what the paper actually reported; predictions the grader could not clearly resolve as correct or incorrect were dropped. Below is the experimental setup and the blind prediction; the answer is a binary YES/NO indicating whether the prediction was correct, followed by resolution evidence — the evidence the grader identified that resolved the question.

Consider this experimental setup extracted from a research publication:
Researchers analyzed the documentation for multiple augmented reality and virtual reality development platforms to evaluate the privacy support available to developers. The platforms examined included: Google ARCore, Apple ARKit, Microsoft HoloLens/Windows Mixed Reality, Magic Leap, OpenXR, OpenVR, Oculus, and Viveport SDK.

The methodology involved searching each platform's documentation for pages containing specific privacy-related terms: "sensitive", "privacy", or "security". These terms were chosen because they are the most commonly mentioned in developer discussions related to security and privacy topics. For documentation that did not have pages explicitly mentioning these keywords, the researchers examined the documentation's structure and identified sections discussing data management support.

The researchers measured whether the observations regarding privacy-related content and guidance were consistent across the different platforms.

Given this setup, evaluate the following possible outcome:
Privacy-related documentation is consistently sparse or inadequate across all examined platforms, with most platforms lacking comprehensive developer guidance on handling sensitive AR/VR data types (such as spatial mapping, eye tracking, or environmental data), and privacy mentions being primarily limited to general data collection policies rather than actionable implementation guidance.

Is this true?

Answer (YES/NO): YES